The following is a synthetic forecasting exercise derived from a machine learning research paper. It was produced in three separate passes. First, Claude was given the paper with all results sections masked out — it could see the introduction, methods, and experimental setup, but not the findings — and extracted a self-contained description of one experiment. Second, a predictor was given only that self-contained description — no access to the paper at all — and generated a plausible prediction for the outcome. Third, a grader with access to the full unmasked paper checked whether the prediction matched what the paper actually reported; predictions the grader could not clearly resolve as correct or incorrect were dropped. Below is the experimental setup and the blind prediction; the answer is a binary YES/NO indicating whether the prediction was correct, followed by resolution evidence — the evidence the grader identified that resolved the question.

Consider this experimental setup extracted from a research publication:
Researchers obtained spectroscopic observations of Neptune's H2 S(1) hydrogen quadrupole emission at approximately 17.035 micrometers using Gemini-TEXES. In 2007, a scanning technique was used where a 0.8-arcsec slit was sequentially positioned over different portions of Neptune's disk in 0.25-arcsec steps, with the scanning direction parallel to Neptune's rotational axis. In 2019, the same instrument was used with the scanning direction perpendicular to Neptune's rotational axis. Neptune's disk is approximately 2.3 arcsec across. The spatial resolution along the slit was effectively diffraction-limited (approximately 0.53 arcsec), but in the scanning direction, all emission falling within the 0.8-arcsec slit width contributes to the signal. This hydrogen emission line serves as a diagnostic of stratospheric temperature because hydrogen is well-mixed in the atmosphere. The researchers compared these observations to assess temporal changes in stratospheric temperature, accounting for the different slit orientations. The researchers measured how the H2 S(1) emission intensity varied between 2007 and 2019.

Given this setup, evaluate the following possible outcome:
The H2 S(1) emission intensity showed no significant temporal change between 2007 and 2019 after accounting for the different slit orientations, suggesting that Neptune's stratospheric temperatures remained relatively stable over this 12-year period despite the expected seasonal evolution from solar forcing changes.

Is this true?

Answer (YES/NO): NO